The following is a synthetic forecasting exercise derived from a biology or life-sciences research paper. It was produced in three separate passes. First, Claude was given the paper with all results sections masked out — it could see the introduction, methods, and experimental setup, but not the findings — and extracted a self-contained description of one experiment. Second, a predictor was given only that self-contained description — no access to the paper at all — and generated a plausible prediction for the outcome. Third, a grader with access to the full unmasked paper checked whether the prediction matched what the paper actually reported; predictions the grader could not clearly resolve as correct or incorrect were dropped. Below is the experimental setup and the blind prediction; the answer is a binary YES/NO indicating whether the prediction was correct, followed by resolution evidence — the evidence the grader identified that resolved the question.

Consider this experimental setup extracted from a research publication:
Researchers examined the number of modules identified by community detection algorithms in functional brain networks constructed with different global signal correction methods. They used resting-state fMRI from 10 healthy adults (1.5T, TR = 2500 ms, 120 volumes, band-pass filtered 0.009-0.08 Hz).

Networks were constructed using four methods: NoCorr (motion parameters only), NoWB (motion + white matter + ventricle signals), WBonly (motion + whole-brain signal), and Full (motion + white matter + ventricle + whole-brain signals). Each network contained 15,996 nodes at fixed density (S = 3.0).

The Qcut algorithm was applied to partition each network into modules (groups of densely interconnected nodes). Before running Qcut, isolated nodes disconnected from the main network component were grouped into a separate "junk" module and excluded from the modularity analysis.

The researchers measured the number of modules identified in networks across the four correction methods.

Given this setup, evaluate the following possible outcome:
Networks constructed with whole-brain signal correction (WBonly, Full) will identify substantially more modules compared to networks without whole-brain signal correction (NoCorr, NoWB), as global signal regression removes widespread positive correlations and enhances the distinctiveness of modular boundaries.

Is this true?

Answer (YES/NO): NO